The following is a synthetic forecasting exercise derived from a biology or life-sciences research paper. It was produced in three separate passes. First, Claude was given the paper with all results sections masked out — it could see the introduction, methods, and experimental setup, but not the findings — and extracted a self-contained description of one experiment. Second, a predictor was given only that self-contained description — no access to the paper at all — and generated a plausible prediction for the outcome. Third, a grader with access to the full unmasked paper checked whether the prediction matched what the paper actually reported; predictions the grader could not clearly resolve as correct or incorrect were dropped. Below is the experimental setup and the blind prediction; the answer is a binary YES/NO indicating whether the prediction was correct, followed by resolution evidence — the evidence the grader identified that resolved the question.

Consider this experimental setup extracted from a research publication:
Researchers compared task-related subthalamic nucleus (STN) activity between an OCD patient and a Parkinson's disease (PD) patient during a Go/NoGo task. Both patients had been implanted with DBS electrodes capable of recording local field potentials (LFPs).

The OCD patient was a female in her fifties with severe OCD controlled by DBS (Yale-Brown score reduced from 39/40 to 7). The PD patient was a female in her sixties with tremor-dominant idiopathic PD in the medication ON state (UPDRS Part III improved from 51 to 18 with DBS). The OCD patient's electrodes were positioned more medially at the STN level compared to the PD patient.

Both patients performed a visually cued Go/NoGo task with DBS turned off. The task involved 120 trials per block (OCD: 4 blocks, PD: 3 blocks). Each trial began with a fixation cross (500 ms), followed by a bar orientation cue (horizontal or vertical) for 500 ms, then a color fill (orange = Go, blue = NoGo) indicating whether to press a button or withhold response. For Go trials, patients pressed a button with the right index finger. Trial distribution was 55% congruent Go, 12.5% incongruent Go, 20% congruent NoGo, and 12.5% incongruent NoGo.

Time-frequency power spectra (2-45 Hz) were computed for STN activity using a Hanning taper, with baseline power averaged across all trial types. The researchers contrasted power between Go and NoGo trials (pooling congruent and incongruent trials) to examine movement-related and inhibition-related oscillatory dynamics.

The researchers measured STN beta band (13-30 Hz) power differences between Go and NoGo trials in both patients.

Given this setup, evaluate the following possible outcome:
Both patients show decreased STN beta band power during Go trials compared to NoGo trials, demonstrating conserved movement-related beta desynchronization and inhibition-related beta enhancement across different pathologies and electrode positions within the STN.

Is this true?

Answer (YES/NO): NO